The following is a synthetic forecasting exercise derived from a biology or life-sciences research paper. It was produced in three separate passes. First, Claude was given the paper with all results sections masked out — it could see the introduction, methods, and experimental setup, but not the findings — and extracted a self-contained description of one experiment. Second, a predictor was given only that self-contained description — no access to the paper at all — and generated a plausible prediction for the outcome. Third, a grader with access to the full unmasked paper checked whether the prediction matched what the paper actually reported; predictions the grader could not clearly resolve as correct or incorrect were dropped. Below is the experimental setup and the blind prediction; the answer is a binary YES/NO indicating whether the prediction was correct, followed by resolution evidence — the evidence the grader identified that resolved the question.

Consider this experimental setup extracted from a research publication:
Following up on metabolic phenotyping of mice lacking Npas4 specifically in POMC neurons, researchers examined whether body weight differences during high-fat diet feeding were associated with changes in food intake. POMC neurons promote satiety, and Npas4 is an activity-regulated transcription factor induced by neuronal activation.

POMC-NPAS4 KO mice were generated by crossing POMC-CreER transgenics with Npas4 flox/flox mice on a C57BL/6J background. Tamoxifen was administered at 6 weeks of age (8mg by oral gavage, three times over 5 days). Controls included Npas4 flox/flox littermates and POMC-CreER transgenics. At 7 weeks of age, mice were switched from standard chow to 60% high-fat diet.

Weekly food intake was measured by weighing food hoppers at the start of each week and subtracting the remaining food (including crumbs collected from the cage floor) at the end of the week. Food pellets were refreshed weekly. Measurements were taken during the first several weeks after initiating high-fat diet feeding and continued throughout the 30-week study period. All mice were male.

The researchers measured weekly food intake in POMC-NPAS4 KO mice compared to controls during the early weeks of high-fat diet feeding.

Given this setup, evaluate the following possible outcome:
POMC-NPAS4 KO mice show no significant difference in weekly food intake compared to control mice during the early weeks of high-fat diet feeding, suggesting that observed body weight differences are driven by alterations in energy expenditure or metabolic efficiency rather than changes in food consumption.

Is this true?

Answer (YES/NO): NO